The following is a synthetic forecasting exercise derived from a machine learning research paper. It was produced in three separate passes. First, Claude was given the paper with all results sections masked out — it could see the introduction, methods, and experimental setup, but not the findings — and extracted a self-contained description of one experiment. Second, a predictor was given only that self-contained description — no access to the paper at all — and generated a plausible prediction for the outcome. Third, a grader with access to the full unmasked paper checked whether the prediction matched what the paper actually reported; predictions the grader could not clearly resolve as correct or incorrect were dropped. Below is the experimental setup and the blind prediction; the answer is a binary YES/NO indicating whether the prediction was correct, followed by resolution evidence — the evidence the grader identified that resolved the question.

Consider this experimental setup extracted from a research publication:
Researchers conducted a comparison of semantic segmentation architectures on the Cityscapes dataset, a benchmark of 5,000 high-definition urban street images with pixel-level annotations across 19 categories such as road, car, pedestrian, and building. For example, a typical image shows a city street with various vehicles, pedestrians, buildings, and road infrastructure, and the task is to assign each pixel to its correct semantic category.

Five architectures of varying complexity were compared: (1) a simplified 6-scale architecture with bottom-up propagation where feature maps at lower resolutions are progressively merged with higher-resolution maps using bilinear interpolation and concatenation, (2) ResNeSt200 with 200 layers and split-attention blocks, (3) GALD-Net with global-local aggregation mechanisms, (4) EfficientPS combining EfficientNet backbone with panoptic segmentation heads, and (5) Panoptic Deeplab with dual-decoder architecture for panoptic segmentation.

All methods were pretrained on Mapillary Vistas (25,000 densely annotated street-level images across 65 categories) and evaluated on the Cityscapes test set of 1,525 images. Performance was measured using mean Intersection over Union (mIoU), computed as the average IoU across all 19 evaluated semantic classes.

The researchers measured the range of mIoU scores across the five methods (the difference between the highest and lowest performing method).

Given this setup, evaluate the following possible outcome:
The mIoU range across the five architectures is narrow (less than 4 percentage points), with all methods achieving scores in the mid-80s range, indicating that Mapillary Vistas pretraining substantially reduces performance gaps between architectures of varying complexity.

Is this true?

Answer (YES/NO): YES